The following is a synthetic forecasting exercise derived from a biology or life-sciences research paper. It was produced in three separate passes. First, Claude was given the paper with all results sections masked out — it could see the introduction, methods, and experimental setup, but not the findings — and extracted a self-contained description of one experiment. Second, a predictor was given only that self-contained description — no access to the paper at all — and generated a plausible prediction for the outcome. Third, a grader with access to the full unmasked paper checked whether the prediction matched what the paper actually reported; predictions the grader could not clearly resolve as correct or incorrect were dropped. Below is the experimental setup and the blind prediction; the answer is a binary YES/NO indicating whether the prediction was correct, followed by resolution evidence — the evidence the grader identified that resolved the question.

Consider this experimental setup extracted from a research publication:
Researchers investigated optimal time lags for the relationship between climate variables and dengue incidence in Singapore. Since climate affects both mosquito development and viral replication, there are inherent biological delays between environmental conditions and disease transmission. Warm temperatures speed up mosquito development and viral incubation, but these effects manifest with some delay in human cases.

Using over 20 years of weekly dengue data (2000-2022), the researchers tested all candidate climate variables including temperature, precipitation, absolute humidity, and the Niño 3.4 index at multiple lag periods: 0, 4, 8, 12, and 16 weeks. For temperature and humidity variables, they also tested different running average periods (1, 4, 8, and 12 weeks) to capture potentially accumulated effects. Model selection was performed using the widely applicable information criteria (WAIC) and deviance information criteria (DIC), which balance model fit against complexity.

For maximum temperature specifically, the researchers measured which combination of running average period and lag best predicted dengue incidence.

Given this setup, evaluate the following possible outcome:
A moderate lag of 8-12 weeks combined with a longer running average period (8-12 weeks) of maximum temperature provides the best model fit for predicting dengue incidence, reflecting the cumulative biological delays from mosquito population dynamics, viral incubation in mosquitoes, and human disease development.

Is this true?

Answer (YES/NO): NO